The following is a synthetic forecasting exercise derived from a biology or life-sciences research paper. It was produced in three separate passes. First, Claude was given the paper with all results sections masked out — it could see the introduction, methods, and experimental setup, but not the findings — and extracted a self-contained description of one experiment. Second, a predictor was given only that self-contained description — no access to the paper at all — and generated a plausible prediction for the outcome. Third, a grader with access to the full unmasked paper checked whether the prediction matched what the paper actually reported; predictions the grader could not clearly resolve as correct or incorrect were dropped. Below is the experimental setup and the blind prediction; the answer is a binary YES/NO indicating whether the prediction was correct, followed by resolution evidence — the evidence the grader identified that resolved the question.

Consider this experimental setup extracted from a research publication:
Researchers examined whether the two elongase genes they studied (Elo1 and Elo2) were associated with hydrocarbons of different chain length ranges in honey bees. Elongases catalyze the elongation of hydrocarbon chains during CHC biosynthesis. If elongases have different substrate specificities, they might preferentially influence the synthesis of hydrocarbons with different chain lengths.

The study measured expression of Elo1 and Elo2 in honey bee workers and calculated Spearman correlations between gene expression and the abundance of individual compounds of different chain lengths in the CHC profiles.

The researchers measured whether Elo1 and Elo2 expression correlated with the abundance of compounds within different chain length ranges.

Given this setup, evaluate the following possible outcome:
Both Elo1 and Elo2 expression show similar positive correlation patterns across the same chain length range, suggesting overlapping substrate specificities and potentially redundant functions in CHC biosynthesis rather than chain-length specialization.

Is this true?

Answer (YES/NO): NO